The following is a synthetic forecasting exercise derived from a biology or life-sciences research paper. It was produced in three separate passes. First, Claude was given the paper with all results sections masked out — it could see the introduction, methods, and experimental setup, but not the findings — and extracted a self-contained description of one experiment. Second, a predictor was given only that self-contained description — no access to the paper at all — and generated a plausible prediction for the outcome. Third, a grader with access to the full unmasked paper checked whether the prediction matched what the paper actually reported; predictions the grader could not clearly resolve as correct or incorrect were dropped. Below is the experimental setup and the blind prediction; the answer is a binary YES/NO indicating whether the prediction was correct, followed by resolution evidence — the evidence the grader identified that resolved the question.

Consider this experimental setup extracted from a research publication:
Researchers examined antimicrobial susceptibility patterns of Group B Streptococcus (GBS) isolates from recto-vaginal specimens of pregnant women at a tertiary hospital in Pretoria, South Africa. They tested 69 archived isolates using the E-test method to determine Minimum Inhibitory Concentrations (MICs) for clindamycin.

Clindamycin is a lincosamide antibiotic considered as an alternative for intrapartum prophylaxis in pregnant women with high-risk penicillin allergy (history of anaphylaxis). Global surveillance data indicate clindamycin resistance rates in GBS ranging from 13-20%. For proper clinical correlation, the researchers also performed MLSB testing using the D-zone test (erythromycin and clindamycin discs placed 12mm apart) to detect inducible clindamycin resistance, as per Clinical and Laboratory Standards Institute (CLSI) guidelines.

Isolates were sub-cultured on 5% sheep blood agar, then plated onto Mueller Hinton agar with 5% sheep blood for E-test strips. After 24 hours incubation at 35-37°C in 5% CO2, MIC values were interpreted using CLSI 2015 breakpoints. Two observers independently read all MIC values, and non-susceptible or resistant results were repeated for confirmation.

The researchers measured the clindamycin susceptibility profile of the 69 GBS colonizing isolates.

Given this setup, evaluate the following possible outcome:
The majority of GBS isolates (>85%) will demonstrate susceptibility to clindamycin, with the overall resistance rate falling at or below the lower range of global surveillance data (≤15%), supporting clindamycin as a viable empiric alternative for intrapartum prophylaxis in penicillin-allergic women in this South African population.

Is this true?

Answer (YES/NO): NO